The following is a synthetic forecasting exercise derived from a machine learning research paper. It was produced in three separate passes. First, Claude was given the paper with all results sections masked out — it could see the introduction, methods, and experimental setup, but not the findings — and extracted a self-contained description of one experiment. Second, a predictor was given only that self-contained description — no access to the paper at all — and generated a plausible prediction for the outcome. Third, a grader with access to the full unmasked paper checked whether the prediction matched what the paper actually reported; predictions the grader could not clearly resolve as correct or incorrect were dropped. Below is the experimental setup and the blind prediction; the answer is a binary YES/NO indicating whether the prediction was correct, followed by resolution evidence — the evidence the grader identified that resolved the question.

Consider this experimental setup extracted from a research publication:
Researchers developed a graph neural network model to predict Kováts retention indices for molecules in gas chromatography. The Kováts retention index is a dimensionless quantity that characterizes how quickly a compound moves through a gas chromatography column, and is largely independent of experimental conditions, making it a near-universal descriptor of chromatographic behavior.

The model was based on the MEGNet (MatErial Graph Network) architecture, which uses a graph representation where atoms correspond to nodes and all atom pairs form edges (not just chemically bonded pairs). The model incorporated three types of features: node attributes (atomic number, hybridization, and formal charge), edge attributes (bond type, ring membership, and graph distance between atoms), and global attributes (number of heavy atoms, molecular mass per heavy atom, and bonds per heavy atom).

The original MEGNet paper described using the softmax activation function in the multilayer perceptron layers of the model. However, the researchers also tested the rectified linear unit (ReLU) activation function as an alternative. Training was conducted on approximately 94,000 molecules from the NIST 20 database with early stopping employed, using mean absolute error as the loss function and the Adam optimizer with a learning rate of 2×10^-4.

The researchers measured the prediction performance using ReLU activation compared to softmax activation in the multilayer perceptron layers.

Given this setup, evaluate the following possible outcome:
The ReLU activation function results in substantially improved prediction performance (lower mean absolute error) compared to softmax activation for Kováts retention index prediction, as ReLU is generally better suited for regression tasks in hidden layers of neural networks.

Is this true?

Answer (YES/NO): NO